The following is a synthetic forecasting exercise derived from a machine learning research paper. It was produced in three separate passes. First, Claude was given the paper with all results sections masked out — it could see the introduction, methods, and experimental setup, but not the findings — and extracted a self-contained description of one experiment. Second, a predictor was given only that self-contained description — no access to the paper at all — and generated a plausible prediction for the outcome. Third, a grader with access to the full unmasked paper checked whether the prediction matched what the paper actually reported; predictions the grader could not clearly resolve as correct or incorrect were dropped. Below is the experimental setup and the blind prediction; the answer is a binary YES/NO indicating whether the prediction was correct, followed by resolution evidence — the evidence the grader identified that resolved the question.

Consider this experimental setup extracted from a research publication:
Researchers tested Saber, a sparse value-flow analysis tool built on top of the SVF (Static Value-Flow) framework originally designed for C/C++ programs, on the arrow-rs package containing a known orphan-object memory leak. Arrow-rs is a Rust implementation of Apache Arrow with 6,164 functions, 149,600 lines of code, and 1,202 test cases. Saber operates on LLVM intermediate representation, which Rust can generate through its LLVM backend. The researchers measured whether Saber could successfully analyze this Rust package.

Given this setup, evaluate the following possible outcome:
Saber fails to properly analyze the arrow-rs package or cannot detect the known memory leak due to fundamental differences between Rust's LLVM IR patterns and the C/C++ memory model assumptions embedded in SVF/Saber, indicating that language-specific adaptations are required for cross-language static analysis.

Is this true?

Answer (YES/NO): NO